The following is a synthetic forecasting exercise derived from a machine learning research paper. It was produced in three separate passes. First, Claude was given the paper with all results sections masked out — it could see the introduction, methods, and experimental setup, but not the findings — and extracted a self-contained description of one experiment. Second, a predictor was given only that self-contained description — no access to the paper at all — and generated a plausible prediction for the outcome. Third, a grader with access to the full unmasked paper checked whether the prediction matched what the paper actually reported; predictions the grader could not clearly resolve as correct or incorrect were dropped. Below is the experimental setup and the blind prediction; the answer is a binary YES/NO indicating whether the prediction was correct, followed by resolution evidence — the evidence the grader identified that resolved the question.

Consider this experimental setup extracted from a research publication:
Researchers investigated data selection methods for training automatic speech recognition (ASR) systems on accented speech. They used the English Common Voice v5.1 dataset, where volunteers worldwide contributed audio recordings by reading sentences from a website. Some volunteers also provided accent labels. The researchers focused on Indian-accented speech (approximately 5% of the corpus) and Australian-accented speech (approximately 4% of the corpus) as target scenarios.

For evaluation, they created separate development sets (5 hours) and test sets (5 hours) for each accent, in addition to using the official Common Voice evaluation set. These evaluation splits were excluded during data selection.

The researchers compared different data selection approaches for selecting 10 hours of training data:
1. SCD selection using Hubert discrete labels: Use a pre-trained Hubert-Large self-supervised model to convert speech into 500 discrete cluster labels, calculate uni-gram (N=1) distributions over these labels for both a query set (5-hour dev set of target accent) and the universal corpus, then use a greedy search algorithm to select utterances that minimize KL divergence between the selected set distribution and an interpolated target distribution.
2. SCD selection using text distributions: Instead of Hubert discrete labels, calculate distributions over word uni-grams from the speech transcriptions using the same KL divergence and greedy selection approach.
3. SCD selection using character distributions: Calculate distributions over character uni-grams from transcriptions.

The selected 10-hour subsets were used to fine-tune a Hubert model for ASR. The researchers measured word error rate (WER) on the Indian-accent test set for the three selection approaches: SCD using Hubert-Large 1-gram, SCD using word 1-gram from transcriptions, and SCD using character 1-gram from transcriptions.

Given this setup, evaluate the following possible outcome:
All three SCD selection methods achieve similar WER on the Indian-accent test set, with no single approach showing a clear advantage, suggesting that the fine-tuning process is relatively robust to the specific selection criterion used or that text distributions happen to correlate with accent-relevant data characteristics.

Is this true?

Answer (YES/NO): NO